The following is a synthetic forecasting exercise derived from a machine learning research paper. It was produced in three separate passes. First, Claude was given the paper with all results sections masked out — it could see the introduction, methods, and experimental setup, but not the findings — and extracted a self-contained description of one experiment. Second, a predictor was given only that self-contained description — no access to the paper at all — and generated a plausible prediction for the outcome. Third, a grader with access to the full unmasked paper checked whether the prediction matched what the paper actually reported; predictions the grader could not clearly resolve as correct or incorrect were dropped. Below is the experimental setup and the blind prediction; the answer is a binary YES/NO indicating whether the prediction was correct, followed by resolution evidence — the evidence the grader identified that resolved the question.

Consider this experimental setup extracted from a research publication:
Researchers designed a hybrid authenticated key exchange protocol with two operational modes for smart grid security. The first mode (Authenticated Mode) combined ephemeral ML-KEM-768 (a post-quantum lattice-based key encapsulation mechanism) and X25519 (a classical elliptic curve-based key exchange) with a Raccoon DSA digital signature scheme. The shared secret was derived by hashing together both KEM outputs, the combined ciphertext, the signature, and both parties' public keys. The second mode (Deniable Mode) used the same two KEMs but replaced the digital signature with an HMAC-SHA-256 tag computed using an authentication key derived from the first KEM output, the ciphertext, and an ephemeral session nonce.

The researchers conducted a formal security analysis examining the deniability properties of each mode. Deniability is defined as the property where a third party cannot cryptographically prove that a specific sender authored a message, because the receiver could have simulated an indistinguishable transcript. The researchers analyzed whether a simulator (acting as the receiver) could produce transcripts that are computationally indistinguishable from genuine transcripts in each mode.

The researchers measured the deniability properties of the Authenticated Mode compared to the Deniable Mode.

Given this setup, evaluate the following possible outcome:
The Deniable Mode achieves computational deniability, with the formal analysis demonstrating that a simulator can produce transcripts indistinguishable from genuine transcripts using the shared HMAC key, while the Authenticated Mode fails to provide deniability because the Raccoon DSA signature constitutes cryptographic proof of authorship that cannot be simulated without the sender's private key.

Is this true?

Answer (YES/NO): YES